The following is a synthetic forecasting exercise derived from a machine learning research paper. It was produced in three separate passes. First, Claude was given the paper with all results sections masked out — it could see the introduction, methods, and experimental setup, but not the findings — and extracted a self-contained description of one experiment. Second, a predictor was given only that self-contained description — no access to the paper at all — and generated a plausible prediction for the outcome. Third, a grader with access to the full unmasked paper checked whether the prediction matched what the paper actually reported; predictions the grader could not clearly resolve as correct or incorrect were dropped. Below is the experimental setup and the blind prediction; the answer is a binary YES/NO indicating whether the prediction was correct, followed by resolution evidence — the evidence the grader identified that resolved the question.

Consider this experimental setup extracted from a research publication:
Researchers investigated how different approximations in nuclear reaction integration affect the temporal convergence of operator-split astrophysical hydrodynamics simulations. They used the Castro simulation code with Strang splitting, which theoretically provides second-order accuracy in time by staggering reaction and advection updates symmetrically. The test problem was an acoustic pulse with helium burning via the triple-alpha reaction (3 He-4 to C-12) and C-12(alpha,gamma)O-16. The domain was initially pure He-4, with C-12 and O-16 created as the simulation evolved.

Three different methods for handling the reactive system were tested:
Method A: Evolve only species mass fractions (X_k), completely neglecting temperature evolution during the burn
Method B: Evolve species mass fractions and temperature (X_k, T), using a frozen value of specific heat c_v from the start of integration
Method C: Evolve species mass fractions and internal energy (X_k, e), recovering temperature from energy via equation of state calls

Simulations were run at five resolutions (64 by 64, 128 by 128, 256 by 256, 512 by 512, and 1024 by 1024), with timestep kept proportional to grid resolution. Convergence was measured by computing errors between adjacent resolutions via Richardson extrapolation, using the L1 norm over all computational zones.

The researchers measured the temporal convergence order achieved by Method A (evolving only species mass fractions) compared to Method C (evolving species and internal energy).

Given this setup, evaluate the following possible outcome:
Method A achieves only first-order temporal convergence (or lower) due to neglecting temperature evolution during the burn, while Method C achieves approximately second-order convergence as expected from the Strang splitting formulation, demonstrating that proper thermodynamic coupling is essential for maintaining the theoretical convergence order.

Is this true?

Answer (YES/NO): YES